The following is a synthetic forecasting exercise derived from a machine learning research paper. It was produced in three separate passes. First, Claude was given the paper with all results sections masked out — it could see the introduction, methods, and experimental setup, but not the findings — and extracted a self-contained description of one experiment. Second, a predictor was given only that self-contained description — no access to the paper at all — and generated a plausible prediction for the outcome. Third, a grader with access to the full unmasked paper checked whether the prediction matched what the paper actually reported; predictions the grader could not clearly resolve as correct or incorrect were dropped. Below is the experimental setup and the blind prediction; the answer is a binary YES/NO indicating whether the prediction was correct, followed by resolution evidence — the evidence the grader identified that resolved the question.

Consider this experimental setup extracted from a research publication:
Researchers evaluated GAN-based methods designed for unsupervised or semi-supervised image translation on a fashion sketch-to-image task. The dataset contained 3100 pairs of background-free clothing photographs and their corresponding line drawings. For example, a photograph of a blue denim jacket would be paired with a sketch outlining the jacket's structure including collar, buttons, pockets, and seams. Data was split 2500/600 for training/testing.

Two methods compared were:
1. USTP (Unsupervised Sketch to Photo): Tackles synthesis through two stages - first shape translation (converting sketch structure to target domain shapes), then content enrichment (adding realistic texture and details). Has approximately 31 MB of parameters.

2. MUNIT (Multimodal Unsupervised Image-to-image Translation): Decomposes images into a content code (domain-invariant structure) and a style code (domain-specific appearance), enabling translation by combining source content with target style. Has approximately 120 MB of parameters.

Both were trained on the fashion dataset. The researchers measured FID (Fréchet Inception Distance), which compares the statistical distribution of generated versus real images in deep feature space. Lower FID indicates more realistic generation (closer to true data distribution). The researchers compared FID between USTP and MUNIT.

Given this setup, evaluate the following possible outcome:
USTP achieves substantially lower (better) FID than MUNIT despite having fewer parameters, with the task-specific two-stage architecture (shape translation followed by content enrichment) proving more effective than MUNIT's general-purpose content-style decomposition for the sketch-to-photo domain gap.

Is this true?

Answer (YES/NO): YES